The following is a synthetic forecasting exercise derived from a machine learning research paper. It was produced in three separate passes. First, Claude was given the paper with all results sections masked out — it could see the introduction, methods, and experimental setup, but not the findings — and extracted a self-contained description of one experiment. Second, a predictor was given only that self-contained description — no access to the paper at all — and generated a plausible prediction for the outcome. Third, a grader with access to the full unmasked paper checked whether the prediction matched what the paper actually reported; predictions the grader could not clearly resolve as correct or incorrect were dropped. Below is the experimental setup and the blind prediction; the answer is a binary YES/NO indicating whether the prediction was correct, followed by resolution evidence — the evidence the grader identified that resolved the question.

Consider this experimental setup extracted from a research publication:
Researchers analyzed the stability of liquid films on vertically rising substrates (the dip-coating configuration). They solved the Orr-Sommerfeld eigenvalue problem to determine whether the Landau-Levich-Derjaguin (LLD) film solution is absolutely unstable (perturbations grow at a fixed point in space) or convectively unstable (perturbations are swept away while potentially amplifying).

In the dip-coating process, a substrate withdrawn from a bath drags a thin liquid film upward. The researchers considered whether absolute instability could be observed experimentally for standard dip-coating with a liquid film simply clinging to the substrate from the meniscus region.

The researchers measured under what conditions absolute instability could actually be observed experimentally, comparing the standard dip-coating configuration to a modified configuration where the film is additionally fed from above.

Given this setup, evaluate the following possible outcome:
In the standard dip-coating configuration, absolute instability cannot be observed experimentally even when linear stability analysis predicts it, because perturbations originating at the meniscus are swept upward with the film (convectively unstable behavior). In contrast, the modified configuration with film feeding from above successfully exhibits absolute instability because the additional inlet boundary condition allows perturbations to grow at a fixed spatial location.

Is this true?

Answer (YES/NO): NO